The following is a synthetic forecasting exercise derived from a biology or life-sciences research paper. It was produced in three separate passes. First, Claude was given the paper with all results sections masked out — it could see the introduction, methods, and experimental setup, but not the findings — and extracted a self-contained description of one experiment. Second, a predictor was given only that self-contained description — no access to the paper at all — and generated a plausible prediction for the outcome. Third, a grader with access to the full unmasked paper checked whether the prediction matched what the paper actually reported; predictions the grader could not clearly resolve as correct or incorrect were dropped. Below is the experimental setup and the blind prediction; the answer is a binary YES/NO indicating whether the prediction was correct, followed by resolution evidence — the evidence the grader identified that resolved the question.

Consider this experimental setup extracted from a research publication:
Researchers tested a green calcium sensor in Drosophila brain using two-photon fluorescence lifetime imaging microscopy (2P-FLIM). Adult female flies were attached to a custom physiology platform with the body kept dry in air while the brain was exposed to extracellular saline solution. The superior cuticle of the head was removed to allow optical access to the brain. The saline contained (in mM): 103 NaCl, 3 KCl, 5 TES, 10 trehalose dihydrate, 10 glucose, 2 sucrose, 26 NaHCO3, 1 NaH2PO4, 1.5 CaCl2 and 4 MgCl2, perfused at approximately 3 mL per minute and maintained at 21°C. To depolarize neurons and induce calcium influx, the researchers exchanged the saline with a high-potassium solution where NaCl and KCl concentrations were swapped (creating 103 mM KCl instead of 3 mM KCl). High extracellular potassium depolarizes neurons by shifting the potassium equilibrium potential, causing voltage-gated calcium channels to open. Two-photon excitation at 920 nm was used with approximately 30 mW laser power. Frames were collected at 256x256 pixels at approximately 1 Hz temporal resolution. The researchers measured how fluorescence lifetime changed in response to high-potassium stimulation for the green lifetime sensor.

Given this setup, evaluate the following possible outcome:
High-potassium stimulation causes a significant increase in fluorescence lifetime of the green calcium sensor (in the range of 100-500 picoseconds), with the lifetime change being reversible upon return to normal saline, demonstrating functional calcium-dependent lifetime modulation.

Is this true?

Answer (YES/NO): NO